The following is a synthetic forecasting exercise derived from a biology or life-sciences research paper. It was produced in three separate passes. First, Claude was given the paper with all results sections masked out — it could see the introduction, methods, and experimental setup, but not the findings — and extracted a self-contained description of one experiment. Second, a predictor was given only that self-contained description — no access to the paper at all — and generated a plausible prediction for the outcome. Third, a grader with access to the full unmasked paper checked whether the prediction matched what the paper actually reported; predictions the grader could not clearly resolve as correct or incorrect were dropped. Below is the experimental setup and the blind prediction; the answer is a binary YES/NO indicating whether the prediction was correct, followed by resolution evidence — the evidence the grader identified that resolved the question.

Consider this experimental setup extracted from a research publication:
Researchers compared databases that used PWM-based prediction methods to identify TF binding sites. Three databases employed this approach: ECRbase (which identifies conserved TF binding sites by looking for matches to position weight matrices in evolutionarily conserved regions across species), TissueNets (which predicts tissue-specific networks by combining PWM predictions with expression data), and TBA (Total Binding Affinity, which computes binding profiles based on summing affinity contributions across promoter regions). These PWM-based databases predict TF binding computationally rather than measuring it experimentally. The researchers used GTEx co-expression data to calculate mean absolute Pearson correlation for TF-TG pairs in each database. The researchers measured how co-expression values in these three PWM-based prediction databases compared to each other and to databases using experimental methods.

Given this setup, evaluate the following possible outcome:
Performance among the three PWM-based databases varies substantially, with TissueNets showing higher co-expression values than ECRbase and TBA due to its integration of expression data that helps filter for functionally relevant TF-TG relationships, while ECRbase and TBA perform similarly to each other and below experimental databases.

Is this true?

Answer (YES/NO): NO